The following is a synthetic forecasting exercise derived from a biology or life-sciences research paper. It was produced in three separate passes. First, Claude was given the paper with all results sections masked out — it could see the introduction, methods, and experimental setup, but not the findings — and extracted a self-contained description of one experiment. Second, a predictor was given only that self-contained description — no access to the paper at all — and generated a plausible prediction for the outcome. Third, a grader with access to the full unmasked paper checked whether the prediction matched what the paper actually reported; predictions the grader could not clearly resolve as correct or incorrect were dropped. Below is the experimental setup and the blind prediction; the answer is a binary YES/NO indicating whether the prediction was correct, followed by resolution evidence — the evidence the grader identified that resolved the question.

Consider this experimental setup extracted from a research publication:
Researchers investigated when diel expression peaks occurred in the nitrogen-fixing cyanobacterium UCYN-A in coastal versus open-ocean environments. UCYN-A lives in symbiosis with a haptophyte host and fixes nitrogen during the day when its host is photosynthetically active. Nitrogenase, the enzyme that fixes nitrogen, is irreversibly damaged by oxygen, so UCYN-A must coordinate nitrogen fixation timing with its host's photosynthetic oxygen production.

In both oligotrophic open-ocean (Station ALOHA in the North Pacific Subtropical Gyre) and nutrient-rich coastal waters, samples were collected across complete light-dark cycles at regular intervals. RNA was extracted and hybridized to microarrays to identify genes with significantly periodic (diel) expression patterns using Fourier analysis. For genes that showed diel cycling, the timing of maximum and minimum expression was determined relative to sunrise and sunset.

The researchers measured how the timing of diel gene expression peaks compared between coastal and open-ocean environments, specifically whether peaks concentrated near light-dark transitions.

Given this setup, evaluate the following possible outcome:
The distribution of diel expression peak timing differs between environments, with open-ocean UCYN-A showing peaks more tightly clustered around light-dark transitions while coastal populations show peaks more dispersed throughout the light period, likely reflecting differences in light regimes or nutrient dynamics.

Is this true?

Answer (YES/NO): NO